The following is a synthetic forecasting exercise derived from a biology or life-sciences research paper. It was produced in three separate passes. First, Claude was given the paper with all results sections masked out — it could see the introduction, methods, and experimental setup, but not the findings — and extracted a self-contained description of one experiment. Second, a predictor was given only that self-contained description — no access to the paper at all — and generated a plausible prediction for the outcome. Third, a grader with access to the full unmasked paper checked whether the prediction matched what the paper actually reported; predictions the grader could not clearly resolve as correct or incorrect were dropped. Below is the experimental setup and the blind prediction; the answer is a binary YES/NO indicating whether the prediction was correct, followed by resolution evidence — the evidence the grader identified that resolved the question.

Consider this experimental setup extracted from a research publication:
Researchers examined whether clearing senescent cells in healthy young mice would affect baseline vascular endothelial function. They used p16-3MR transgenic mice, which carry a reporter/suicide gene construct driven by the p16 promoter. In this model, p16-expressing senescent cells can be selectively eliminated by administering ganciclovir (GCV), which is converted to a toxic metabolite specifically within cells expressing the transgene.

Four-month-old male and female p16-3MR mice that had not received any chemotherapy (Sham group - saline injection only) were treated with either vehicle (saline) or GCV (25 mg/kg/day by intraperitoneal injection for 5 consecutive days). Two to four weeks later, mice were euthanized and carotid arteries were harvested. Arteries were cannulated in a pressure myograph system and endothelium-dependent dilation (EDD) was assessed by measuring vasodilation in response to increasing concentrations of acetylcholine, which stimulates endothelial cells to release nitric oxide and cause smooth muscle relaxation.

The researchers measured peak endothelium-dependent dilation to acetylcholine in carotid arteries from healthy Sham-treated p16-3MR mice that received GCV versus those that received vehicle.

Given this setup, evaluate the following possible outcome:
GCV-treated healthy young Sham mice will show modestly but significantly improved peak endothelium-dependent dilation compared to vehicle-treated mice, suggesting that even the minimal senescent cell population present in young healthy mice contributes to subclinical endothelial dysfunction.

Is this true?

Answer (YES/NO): NO